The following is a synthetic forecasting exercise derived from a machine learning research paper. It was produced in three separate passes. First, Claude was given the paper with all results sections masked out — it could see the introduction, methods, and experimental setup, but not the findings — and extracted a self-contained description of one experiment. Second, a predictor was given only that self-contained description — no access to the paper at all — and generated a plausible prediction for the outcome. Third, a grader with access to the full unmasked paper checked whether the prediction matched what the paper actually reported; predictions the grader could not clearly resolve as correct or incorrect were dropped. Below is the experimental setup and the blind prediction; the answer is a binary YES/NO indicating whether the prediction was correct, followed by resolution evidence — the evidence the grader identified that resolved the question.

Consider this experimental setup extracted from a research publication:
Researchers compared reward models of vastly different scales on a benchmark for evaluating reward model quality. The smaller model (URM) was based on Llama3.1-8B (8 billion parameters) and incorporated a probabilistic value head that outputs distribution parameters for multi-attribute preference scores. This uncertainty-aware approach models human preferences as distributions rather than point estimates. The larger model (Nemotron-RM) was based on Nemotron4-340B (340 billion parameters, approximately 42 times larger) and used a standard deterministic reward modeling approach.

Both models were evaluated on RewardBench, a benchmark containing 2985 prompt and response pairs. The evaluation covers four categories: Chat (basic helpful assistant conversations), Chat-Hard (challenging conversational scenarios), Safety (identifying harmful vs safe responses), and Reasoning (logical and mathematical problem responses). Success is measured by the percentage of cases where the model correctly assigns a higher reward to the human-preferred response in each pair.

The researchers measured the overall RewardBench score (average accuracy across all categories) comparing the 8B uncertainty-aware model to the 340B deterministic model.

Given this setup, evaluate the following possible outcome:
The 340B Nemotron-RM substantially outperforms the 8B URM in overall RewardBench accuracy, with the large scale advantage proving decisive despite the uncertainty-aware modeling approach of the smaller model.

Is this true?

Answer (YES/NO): NO